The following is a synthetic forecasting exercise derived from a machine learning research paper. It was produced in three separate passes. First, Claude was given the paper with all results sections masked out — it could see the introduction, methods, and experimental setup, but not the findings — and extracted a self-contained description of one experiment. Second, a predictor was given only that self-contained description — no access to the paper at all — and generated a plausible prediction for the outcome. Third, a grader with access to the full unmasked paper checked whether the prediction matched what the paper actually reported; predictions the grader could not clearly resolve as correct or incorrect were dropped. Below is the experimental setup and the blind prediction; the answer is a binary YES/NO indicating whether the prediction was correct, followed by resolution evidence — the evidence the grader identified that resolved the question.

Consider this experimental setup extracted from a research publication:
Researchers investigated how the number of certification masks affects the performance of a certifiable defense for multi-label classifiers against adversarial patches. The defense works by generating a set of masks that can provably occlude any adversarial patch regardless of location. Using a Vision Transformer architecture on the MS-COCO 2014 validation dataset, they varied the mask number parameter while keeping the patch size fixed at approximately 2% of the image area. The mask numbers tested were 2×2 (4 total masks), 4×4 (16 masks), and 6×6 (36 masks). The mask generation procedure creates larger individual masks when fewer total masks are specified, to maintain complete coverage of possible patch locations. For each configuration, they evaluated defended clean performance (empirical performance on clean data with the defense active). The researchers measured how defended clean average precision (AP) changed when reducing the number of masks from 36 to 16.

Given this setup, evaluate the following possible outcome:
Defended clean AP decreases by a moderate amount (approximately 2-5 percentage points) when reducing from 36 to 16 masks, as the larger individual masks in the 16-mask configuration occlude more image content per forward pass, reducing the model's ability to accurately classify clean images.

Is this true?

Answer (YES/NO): NO